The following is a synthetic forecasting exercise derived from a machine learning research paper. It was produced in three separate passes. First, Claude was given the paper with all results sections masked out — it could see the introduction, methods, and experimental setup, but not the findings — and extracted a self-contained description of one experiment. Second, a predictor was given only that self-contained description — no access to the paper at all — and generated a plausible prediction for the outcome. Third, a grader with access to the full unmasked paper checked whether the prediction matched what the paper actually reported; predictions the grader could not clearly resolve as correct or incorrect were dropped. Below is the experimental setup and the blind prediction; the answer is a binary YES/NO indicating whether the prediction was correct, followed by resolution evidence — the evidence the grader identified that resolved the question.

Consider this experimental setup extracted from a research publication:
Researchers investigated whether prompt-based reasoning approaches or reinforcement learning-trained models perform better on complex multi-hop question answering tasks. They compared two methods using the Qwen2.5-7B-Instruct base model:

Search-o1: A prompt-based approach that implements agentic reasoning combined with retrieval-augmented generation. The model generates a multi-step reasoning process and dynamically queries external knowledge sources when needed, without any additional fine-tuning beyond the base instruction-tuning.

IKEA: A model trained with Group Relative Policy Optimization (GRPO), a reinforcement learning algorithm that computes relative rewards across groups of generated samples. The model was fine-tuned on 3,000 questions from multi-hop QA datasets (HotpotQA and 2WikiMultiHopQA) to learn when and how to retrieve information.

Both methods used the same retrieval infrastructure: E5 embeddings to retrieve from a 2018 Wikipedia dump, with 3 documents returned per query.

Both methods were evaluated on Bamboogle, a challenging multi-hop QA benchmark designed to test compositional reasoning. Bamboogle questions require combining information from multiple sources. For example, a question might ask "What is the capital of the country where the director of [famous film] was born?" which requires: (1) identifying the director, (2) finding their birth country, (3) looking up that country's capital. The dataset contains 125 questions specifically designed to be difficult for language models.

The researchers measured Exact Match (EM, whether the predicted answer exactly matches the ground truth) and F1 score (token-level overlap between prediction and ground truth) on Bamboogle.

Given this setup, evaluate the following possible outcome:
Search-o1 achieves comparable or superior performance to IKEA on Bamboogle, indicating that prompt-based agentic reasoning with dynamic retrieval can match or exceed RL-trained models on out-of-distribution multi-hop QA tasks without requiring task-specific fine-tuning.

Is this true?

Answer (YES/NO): NO